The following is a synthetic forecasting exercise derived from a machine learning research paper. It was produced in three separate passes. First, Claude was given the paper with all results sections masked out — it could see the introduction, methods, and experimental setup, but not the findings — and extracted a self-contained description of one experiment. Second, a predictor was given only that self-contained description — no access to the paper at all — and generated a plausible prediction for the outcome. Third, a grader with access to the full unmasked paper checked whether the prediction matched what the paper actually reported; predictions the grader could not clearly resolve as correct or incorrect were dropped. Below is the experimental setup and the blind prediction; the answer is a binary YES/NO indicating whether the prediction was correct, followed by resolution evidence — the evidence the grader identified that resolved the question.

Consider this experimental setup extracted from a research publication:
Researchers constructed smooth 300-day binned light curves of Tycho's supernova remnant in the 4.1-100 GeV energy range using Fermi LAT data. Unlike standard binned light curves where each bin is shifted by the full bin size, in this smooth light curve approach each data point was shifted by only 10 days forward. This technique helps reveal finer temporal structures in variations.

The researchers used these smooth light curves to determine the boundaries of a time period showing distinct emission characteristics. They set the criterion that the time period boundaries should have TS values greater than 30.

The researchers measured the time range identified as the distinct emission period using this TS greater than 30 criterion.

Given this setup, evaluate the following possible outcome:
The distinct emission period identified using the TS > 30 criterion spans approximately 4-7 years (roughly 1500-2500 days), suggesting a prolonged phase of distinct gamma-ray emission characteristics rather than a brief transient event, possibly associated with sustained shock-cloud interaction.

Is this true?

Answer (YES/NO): NO